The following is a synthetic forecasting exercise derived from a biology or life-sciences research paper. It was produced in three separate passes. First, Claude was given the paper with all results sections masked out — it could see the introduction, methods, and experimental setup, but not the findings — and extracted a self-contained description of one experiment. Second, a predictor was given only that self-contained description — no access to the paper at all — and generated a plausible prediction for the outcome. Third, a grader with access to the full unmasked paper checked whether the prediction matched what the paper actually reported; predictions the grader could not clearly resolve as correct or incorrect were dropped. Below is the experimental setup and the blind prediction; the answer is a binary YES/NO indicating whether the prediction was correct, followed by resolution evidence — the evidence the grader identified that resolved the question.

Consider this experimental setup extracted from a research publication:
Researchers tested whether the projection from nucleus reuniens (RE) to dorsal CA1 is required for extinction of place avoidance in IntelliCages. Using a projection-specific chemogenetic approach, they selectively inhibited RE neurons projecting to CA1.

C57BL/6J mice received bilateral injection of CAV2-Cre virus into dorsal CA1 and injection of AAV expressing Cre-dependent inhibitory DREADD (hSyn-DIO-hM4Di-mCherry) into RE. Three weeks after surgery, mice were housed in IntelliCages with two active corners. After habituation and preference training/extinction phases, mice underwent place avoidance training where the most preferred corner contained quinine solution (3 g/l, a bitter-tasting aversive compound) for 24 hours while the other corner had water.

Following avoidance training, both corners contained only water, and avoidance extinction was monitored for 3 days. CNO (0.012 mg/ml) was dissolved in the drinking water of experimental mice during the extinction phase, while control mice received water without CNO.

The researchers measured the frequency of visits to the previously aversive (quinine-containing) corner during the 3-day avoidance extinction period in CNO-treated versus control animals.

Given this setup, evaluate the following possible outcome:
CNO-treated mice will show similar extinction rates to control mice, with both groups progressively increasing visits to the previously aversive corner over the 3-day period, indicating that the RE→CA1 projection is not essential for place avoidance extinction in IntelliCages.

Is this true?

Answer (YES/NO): NO